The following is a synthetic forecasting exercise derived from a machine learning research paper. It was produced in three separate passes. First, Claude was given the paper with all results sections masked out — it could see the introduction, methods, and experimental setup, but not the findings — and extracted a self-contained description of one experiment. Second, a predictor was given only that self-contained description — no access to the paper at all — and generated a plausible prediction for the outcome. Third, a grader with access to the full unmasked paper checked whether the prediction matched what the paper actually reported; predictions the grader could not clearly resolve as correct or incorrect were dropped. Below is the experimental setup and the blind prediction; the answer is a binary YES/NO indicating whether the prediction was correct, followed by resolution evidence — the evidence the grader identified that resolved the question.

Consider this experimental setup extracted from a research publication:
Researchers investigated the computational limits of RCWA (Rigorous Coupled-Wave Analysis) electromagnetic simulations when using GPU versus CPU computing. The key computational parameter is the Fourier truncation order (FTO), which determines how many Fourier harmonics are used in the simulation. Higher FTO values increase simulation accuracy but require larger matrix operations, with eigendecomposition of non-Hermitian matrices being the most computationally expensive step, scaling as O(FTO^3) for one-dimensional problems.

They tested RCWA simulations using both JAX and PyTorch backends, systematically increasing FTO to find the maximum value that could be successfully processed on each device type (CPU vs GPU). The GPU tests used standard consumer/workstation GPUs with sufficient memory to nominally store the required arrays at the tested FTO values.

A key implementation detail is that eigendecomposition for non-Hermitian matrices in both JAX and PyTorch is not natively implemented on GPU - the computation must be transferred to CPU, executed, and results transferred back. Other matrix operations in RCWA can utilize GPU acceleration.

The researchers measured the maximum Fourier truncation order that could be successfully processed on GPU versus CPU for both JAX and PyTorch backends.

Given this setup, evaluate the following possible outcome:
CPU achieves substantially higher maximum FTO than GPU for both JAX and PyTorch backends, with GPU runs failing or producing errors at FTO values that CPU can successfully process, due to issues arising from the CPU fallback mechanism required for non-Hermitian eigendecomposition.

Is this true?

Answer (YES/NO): NO